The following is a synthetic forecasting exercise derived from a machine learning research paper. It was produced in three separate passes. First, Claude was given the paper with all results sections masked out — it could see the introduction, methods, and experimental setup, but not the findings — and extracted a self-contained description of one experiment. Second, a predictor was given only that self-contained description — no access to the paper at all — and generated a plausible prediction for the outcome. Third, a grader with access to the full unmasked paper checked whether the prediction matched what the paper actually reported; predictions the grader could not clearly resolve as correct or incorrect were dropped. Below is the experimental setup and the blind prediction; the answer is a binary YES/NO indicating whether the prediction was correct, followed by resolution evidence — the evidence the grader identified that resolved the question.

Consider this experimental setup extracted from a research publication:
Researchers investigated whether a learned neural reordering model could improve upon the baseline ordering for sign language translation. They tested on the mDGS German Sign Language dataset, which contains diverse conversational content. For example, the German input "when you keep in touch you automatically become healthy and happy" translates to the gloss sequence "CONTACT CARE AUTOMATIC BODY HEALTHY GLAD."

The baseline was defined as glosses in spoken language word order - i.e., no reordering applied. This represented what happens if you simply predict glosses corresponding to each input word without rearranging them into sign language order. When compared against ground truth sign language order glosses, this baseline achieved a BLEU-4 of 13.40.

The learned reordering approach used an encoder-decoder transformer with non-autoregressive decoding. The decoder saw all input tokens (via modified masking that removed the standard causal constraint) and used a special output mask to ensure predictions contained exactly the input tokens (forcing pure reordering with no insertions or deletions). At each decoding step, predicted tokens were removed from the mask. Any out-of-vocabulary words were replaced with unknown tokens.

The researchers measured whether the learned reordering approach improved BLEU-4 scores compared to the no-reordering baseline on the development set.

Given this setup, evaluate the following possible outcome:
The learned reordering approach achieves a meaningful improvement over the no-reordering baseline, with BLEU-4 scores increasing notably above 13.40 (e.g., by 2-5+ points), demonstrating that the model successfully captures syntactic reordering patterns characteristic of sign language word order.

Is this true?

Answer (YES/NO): NO